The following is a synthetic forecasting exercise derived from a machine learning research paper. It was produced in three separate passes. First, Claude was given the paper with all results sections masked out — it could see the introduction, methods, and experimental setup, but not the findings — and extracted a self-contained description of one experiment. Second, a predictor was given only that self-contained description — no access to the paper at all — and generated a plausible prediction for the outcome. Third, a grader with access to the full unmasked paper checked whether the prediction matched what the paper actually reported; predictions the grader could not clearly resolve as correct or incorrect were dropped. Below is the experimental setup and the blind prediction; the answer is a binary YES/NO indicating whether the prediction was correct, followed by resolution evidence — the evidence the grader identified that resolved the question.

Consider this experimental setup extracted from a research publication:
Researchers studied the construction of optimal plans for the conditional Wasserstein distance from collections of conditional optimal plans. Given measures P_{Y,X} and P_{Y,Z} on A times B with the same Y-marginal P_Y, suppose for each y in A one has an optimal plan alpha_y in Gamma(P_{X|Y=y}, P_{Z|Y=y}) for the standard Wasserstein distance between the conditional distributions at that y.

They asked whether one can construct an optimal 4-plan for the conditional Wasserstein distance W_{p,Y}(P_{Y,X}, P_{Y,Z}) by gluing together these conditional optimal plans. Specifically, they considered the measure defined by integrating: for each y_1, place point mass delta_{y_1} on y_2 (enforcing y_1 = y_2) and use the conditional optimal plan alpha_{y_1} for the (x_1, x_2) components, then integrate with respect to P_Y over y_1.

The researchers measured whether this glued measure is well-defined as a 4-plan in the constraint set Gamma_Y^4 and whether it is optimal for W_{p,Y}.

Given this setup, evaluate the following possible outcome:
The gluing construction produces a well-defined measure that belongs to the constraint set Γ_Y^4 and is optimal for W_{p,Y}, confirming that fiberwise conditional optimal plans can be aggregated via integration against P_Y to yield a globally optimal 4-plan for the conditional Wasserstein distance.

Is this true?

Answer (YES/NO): YES